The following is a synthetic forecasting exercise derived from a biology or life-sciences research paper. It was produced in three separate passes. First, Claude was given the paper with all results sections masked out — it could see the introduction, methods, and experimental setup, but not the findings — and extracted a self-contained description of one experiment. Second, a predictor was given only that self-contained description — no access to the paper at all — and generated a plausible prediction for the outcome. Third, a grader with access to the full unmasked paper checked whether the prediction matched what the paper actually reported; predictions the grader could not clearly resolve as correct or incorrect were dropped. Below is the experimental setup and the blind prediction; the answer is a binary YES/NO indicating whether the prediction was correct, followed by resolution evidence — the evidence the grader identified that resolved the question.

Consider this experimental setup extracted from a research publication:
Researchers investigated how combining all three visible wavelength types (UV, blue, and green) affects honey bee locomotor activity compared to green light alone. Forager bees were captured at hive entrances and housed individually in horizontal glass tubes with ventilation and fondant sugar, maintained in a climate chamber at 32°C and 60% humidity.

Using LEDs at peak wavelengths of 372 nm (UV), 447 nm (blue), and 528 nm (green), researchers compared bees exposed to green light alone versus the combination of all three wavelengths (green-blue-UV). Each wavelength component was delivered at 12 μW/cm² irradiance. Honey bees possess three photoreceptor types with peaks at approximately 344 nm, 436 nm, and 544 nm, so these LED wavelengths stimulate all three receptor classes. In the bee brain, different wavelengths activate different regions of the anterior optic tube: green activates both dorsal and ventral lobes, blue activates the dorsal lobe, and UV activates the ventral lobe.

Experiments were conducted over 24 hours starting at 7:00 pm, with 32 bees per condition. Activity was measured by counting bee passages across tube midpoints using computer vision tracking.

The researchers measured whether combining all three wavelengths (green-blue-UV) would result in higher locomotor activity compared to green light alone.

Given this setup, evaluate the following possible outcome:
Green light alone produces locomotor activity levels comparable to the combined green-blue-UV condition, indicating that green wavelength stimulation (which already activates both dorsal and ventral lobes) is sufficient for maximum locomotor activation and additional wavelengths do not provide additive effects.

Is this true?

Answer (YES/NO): NO